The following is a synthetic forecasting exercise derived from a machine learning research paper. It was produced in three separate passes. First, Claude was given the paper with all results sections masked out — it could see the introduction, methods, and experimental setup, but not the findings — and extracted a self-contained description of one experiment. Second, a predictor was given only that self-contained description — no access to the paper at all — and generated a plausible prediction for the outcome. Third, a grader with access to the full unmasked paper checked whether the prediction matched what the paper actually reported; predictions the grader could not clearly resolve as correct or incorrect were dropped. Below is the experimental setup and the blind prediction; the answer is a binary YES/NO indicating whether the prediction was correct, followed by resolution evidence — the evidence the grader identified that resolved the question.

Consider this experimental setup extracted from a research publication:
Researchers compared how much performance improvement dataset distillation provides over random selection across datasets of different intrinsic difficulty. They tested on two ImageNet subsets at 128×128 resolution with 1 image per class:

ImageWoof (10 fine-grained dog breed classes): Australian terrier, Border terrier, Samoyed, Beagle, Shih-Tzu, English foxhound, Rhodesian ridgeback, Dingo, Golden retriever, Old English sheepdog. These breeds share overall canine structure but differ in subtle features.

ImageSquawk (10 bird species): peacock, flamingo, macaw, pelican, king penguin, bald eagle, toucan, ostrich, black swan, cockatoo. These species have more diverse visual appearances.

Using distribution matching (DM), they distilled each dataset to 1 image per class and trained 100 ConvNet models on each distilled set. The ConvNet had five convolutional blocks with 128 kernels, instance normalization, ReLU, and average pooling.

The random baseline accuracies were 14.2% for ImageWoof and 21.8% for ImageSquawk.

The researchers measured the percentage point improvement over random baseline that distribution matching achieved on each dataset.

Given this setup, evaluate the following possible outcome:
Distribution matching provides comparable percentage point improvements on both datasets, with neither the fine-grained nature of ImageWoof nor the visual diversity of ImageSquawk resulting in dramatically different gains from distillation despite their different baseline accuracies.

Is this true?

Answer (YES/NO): NO